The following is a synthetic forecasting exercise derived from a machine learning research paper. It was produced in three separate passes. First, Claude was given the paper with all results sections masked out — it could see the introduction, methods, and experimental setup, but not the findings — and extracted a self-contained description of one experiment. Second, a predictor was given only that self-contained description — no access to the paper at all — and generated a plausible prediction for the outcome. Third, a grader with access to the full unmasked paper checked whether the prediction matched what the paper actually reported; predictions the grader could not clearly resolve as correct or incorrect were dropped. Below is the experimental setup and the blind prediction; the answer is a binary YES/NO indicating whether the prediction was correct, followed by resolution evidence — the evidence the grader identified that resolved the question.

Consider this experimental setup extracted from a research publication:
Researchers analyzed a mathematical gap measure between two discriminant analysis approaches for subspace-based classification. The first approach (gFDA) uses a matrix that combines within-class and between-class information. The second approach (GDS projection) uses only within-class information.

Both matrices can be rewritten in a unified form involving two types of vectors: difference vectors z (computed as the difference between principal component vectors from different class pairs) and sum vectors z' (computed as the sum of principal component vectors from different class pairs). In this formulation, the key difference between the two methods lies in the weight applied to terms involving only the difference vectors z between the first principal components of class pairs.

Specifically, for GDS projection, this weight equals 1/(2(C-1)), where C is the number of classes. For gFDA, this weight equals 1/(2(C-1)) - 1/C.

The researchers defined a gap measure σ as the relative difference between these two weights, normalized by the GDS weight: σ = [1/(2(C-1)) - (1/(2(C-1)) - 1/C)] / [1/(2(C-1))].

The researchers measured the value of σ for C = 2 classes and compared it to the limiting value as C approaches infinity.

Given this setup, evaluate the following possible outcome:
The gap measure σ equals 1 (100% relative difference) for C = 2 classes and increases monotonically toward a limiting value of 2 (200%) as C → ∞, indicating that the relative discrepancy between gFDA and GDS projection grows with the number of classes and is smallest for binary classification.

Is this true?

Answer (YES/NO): YES